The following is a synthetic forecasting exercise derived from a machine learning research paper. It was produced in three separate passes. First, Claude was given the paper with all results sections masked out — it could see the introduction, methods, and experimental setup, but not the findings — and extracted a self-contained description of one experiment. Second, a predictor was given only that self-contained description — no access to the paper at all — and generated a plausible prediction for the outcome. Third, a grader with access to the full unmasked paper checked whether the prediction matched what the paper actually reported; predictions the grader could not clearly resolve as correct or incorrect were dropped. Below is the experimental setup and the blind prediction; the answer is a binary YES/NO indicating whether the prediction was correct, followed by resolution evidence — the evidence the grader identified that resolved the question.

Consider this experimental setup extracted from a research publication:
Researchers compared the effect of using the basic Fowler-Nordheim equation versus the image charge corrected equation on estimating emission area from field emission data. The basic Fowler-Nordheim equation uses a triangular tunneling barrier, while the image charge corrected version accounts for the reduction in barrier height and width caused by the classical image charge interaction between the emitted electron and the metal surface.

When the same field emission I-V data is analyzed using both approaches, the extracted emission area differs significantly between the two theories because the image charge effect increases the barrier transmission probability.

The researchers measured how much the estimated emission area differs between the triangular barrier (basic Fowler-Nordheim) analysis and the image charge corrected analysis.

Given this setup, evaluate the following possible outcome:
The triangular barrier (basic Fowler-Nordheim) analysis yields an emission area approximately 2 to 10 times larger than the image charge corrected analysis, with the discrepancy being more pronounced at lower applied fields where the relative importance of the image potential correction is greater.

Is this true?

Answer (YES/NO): NO